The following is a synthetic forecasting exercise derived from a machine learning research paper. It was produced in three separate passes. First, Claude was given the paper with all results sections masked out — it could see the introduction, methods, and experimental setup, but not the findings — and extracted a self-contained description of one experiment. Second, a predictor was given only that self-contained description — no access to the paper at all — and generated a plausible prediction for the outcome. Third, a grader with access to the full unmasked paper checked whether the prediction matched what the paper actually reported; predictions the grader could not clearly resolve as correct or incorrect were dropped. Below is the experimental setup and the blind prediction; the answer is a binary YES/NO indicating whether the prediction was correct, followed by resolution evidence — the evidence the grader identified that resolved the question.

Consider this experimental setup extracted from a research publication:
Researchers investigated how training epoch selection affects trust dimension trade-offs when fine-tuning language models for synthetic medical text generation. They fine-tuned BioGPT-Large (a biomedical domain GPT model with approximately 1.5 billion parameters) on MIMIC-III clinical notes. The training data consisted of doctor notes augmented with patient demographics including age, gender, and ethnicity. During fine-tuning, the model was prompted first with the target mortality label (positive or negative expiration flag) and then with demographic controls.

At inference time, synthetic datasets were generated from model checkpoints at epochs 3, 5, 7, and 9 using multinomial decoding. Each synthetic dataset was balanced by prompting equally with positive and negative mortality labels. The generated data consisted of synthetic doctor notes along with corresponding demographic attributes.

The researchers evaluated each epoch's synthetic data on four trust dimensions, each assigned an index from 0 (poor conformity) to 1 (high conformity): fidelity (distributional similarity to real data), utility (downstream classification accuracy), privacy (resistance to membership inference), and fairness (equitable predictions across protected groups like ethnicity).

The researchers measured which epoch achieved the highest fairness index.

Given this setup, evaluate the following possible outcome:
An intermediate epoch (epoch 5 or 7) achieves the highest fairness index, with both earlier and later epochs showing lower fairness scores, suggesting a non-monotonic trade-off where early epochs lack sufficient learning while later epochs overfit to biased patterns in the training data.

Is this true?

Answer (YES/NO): YES